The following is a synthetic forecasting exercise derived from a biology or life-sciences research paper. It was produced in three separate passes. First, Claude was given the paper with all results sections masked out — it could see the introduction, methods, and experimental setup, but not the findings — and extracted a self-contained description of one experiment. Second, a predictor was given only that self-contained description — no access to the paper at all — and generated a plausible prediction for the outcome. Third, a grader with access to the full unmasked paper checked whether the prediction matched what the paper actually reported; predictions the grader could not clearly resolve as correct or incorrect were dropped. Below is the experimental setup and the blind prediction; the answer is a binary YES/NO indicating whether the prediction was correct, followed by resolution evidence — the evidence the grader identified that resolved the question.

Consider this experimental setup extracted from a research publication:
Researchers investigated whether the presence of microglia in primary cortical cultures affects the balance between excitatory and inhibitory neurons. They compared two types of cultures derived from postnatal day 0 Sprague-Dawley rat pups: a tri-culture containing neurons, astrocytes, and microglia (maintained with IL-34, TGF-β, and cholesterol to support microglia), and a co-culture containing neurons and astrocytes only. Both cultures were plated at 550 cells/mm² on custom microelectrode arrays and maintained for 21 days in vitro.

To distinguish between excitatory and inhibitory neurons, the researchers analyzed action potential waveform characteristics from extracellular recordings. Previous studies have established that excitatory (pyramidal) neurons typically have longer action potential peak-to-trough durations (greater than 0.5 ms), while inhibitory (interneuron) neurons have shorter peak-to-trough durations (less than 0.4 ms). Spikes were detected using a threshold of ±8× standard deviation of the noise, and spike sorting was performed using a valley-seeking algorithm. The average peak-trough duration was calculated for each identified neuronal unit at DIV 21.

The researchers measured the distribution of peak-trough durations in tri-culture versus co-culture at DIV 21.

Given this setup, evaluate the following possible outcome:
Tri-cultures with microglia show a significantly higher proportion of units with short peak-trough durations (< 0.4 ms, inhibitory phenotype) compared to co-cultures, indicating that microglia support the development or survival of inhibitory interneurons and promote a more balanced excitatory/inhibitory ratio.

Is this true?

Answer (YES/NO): NO